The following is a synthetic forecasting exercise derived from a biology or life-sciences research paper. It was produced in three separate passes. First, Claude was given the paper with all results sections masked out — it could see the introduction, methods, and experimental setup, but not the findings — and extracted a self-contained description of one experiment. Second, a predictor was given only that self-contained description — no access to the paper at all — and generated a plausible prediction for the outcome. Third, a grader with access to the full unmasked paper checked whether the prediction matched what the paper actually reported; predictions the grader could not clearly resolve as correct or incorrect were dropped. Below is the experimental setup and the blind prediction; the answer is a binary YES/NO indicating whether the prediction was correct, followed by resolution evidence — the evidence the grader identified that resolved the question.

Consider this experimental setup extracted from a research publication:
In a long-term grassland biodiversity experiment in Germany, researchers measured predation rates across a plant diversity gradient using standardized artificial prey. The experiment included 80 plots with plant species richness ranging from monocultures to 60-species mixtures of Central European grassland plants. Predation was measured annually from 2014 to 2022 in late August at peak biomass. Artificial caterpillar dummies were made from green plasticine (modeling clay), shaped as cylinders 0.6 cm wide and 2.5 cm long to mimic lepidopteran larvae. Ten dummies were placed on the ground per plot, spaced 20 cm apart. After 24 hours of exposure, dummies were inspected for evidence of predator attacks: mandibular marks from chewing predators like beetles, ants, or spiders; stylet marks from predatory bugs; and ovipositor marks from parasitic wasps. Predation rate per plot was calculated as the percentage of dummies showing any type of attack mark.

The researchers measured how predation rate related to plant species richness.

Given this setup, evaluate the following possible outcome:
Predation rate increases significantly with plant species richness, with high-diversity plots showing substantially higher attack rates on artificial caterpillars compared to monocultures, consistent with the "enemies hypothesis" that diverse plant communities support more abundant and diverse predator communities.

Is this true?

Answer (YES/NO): NO